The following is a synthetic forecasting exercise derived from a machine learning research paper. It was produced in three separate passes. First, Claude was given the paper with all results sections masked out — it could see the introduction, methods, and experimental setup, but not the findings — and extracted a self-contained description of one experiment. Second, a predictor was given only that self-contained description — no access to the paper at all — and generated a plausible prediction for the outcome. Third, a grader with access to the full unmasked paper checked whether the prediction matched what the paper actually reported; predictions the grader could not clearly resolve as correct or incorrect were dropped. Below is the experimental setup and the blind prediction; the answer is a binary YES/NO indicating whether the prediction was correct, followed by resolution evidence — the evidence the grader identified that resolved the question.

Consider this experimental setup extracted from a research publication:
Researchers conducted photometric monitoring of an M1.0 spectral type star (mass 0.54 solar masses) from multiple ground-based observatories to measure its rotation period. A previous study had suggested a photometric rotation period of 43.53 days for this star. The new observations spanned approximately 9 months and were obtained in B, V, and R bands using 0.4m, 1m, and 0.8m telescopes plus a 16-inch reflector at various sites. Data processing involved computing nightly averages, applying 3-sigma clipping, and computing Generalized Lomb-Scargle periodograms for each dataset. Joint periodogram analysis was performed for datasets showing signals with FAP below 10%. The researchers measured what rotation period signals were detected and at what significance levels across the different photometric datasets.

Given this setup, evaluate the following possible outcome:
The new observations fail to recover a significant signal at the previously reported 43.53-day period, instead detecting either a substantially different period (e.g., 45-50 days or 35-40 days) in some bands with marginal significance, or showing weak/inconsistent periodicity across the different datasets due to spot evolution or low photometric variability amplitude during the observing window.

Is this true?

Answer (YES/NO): YES